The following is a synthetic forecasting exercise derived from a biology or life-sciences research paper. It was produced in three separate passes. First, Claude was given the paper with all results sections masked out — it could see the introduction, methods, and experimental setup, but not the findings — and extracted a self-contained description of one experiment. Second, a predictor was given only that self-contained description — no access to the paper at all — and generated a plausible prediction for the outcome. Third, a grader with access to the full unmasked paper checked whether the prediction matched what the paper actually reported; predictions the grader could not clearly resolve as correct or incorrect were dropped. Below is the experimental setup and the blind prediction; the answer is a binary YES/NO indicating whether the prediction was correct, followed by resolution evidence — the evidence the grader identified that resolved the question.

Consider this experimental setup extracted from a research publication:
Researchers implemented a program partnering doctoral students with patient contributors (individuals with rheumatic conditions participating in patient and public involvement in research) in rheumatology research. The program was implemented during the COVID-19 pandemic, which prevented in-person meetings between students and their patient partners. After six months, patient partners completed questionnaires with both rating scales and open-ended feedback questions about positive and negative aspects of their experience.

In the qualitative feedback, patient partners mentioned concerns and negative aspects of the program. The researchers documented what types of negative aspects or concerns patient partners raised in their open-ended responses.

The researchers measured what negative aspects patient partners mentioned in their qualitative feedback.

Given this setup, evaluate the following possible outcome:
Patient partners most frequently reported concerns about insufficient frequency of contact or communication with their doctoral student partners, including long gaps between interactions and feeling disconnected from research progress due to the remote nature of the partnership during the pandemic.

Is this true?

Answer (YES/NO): NO